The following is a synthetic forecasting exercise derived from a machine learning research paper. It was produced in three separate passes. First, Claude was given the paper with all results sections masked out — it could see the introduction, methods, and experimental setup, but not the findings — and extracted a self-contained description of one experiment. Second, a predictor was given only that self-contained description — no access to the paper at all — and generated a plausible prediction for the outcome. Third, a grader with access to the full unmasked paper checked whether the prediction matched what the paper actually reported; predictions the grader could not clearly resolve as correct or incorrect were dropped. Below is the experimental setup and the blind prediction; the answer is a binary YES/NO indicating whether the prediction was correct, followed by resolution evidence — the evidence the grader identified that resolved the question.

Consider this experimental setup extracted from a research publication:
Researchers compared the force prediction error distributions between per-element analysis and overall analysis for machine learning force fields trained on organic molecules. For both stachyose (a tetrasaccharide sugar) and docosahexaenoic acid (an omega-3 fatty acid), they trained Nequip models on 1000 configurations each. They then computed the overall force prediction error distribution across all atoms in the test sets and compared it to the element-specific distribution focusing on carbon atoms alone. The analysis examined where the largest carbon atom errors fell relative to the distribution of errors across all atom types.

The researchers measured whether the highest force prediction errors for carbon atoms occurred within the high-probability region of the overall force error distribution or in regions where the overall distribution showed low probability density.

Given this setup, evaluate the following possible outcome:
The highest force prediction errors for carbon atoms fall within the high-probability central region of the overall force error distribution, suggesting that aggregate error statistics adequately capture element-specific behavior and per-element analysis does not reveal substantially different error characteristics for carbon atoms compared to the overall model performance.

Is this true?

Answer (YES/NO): NO